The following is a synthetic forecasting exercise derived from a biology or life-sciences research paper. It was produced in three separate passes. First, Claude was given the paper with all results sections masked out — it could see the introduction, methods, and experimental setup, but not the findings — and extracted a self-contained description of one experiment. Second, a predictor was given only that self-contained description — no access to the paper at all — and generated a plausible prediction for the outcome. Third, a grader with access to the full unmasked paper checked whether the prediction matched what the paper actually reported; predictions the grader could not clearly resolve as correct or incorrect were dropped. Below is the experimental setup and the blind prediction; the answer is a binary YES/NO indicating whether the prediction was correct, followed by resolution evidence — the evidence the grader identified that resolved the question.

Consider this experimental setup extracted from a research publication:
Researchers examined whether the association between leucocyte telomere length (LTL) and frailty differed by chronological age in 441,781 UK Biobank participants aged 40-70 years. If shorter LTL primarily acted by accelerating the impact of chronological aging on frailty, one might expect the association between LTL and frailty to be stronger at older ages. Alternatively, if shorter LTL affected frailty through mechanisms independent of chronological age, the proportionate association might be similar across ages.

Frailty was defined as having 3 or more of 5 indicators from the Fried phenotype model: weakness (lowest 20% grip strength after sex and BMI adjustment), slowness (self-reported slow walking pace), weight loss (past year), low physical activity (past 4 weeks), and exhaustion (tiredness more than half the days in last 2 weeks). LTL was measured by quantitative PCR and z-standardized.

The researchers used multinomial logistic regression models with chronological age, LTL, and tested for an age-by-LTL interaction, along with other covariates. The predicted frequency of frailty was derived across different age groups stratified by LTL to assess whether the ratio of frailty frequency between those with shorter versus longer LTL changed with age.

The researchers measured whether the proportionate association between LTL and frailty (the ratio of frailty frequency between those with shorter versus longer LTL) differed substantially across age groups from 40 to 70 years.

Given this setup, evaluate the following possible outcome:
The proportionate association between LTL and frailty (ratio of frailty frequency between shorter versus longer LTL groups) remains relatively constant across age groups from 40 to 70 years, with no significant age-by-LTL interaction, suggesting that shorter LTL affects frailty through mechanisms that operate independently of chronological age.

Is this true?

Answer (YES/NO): YES